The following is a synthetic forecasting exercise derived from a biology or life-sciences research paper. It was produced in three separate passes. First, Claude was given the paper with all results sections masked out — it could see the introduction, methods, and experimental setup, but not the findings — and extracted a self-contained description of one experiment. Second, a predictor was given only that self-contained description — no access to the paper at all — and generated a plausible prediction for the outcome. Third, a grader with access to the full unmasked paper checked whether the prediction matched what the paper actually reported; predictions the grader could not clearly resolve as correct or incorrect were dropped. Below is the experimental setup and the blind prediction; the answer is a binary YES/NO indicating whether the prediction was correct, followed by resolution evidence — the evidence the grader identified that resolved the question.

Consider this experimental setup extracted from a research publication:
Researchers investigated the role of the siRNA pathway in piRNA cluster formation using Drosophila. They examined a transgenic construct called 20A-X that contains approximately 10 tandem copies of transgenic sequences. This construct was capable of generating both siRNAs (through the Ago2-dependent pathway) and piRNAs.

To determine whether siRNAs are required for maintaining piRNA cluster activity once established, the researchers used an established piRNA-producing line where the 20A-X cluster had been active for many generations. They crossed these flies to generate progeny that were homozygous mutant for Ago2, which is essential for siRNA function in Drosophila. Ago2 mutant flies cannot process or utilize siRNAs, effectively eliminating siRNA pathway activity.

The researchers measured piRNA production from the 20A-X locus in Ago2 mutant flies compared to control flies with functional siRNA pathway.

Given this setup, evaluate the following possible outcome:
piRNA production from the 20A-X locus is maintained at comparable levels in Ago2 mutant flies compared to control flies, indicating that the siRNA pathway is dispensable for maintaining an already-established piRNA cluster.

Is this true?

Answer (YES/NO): YES